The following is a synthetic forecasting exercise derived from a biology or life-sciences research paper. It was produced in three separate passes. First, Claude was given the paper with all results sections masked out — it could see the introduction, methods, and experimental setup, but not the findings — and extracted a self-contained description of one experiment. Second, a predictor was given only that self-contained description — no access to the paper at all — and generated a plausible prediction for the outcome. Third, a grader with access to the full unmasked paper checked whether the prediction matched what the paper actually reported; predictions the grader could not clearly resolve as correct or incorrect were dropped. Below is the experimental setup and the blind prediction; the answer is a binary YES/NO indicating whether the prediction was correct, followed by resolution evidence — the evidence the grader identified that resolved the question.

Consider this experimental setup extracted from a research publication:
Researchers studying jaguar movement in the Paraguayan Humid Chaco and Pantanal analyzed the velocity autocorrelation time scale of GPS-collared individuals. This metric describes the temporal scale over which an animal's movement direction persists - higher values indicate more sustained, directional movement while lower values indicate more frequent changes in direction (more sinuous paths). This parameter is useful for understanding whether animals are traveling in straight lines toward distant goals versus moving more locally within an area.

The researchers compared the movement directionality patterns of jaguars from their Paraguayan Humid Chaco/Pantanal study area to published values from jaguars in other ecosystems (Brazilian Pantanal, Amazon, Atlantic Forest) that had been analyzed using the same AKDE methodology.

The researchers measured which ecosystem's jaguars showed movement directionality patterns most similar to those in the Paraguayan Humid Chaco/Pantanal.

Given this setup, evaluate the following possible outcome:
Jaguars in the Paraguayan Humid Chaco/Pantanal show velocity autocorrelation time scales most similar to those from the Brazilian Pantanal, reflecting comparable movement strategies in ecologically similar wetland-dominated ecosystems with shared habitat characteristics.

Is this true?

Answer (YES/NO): NO